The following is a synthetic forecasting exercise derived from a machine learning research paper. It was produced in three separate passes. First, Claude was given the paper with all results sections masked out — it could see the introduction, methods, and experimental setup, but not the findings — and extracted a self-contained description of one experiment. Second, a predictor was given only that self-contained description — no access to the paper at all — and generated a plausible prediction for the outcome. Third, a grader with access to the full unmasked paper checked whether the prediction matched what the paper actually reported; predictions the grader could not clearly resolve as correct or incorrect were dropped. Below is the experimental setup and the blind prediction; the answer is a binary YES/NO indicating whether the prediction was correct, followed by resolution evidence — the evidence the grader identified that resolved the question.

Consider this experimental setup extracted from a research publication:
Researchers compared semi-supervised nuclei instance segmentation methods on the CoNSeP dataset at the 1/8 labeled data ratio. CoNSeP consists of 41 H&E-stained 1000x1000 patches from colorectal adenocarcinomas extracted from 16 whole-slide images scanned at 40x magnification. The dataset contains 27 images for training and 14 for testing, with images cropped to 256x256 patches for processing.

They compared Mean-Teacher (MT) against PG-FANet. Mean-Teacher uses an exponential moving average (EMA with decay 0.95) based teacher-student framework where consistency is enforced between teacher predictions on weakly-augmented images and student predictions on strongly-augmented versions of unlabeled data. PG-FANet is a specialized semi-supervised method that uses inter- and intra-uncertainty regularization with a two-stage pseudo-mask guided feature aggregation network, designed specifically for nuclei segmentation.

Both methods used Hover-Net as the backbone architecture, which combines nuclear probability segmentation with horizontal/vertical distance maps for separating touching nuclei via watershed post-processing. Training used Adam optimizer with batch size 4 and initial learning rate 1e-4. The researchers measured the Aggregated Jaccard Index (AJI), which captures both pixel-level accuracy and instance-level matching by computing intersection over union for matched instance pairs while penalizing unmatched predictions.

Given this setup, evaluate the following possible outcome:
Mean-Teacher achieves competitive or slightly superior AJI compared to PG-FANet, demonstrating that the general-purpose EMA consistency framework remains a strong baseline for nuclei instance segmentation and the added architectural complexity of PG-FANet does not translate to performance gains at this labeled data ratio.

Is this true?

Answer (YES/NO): NO